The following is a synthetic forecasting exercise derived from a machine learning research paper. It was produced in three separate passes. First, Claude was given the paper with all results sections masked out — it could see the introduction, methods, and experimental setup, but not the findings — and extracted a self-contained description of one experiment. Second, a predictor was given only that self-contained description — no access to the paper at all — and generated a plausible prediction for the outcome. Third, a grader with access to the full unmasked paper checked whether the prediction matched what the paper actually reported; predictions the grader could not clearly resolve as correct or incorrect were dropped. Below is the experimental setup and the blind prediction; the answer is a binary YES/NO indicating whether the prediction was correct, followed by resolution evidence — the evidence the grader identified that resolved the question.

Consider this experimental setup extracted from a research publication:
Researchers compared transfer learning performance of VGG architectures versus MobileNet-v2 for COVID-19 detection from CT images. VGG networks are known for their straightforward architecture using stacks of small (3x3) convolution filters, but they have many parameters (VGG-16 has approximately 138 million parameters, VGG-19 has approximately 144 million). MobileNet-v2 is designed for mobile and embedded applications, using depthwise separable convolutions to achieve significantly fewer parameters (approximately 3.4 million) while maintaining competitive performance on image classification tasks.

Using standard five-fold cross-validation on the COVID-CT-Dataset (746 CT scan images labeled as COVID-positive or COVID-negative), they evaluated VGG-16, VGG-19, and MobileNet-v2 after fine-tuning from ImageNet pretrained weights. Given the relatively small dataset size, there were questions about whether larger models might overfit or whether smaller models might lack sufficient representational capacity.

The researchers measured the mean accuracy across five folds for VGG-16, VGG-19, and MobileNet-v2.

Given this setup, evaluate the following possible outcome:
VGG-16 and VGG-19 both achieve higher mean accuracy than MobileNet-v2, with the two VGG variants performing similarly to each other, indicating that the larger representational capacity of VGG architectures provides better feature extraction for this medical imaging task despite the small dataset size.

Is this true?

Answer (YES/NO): NO